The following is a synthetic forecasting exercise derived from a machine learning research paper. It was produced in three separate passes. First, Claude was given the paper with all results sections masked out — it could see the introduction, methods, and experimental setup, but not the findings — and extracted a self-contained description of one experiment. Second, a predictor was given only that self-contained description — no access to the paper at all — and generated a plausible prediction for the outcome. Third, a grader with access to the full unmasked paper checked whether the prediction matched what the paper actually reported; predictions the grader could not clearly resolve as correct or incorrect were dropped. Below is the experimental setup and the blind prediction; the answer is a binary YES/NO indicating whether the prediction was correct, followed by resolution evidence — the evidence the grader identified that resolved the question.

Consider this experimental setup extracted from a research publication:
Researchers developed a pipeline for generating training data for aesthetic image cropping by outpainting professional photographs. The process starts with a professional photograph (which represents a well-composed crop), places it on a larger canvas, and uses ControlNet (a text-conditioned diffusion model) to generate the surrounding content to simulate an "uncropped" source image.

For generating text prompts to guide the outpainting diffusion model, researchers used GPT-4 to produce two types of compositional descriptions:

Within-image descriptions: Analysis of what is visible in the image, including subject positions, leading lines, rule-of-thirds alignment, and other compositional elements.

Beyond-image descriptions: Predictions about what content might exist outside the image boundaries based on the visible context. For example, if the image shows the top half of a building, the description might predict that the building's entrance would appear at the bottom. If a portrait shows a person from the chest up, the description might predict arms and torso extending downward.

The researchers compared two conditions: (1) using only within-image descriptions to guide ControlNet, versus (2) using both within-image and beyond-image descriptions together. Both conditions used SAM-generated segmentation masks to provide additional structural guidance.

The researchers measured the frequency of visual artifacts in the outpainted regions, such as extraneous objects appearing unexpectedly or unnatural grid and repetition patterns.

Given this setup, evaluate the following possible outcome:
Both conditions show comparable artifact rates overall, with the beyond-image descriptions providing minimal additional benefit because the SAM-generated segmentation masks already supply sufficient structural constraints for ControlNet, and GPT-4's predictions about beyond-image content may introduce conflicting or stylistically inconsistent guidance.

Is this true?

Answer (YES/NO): NO